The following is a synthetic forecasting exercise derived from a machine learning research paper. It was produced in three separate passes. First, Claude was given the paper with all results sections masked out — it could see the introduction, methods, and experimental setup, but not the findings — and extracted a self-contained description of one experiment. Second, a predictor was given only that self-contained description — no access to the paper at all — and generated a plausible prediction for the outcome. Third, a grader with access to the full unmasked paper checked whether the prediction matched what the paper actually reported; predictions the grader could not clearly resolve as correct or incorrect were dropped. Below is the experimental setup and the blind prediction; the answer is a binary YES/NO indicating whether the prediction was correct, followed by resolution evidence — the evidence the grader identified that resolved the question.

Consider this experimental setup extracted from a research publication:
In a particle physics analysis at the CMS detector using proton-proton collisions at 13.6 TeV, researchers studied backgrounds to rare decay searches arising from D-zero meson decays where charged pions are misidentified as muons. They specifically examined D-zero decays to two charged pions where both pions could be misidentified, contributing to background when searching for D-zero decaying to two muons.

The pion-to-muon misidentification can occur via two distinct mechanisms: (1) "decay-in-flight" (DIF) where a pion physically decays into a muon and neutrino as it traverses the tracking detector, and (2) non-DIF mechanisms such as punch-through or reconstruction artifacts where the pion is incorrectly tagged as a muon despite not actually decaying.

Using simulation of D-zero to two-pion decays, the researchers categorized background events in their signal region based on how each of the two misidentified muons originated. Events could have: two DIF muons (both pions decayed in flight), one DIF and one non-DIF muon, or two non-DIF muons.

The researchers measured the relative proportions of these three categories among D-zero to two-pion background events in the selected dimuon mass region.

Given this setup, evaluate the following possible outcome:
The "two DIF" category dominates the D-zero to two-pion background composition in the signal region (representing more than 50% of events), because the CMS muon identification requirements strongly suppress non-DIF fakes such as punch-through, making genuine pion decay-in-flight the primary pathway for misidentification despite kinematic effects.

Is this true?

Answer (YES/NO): YES